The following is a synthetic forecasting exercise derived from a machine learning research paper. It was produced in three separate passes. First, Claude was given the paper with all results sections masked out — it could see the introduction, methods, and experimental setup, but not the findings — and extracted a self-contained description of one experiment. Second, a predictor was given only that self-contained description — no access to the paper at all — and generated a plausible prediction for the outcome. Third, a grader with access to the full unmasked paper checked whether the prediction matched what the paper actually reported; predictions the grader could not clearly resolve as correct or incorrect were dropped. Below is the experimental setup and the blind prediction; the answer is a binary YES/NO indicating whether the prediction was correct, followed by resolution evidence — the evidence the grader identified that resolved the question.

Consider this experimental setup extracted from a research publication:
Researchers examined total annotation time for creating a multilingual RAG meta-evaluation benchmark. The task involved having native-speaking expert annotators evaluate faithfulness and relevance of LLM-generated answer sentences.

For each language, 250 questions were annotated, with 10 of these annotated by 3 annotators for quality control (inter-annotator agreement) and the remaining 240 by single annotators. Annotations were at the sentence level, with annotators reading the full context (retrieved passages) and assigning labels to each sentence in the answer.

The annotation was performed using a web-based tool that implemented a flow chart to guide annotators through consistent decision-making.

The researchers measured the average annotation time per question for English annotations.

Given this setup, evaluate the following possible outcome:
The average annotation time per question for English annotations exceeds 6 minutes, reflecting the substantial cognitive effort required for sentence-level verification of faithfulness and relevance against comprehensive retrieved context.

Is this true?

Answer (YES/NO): NO